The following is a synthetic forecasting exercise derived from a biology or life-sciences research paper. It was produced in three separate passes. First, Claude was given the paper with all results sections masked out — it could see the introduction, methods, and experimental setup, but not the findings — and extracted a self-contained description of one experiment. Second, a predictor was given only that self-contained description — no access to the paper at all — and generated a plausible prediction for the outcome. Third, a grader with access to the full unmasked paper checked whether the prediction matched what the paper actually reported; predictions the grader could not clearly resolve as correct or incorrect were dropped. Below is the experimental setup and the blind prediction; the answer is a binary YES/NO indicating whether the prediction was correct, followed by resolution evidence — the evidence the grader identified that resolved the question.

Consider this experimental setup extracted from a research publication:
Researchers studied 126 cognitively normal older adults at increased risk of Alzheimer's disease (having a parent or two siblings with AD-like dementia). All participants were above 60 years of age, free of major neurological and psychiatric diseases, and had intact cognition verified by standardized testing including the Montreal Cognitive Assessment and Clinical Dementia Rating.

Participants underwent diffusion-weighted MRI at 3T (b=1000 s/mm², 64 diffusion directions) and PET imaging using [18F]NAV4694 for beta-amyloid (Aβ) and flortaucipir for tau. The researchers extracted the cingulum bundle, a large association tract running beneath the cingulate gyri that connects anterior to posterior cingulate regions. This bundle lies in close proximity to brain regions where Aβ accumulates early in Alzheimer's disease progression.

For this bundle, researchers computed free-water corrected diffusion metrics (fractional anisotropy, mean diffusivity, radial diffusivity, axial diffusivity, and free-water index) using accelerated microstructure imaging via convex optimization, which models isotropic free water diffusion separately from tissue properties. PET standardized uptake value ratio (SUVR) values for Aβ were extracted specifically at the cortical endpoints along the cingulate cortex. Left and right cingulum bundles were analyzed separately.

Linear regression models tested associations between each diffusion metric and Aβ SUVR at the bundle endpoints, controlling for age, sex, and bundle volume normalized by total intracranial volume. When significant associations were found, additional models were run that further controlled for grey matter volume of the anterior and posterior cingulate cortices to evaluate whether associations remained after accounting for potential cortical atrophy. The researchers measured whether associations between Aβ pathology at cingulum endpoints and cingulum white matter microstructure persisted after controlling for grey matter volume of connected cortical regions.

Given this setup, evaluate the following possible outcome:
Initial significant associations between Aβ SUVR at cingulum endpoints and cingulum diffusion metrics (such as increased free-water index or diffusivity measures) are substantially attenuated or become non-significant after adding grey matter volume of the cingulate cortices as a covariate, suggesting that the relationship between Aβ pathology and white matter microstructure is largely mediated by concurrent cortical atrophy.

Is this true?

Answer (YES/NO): NO